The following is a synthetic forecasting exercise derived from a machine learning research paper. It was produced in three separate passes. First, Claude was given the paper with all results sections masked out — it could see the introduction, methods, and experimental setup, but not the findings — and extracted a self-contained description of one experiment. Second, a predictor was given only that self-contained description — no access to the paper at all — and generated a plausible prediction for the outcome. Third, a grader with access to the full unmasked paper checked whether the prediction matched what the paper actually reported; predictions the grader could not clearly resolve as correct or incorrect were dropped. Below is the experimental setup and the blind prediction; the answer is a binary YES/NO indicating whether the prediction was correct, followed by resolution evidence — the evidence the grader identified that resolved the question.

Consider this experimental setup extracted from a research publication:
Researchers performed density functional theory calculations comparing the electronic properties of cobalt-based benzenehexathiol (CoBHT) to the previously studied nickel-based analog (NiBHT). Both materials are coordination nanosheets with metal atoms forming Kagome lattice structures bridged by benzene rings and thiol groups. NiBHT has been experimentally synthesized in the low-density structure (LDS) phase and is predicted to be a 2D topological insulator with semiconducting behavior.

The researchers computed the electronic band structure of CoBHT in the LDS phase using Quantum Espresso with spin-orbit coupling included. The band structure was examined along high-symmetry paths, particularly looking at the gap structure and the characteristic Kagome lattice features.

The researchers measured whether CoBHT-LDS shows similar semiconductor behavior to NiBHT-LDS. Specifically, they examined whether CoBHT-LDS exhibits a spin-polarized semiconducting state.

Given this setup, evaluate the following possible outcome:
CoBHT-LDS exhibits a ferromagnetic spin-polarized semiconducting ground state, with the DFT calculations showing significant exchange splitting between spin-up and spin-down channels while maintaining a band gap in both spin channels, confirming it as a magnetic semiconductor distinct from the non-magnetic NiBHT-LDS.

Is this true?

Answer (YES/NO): YES